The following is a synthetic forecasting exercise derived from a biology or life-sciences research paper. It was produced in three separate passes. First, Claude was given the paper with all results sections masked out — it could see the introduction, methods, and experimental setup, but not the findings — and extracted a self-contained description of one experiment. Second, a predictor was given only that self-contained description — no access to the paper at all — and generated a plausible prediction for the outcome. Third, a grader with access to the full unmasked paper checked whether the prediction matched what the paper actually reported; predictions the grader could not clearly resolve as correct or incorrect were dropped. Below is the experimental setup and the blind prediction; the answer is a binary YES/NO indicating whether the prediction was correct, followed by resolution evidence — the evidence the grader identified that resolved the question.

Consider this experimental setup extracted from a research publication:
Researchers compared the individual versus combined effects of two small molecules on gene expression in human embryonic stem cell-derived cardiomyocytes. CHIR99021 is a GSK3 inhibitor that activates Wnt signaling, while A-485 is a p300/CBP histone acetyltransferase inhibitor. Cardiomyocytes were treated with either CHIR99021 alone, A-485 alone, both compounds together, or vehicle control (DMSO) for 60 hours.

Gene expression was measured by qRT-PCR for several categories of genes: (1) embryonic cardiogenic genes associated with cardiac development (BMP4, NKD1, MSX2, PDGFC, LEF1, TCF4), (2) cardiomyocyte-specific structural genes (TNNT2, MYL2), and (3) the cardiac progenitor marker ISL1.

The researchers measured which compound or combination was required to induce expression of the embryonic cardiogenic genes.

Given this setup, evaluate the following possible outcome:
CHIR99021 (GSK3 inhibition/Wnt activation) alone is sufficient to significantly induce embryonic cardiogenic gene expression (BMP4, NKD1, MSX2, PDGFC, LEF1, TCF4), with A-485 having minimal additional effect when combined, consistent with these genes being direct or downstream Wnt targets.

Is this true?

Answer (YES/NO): YES